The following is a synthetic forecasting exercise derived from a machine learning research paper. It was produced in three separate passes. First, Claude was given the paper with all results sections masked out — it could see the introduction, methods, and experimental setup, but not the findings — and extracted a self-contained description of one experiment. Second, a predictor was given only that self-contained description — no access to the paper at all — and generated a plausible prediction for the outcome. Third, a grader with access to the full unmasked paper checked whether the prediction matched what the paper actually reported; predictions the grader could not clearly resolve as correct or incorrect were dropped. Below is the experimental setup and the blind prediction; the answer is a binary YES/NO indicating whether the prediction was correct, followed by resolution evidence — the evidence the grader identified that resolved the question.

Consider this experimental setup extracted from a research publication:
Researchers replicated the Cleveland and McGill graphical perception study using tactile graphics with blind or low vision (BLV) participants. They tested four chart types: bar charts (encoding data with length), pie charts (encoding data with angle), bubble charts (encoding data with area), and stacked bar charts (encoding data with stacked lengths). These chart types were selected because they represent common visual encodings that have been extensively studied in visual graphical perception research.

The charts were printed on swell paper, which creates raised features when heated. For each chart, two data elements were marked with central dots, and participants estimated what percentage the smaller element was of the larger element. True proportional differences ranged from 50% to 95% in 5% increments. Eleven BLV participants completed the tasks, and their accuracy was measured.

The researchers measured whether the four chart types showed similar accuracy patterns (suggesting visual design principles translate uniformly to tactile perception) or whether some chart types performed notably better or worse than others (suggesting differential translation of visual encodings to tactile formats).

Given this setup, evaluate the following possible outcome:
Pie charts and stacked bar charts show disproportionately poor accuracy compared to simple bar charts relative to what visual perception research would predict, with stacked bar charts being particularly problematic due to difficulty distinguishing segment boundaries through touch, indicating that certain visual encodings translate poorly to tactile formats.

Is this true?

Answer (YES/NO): NO